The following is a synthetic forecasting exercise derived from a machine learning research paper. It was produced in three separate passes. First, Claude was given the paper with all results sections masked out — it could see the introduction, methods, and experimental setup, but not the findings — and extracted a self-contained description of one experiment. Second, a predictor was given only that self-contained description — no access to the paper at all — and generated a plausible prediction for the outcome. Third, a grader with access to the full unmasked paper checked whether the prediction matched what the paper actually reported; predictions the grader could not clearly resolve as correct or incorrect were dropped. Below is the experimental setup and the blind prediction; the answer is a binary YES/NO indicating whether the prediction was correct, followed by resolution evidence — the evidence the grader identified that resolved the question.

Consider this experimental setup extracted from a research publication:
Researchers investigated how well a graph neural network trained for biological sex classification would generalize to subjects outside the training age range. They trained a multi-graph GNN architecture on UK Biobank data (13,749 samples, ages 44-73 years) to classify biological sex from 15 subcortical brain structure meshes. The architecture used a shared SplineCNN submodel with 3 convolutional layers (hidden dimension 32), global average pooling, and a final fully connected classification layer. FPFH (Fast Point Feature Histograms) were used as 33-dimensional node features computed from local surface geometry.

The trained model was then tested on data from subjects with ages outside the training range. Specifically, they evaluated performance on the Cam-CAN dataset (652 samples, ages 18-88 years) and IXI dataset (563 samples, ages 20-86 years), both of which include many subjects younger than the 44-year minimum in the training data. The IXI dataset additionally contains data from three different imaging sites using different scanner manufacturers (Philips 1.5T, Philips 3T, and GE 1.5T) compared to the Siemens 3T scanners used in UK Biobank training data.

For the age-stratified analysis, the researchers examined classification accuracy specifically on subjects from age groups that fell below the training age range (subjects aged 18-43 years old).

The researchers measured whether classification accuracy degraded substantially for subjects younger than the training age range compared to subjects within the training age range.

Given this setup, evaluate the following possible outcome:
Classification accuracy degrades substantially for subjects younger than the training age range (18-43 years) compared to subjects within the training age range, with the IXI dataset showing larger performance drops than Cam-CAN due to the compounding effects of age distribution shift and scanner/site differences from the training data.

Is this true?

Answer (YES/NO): NO